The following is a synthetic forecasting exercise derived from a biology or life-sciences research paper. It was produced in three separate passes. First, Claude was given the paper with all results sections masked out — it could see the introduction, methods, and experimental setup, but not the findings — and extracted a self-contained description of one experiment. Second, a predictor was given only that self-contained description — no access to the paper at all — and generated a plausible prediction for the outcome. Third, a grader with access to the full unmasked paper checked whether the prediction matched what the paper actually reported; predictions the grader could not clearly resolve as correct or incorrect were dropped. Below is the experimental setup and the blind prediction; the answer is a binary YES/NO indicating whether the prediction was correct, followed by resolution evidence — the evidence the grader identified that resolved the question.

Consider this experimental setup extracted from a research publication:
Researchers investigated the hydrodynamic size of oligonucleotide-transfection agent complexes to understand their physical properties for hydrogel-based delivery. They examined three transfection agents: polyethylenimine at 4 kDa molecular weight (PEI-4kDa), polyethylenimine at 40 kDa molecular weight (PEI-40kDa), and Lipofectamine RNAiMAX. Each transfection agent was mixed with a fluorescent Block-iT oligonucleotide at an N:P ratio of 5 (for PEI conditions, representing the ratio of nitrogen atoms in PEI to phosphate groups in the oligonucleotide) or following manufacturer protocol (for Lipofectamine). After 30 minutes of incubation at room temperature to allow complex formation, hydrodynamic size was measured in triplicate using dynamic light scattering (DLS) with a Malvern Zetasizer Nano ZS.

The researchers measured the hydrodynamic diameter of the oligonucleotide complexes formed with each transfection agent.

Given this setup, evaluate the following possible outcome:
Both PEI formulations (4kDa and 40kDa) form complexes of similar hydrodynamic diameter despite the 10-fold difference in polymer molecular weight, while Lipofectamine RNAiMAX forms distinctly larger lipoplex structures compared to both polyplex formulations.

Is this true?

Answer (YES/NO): NO